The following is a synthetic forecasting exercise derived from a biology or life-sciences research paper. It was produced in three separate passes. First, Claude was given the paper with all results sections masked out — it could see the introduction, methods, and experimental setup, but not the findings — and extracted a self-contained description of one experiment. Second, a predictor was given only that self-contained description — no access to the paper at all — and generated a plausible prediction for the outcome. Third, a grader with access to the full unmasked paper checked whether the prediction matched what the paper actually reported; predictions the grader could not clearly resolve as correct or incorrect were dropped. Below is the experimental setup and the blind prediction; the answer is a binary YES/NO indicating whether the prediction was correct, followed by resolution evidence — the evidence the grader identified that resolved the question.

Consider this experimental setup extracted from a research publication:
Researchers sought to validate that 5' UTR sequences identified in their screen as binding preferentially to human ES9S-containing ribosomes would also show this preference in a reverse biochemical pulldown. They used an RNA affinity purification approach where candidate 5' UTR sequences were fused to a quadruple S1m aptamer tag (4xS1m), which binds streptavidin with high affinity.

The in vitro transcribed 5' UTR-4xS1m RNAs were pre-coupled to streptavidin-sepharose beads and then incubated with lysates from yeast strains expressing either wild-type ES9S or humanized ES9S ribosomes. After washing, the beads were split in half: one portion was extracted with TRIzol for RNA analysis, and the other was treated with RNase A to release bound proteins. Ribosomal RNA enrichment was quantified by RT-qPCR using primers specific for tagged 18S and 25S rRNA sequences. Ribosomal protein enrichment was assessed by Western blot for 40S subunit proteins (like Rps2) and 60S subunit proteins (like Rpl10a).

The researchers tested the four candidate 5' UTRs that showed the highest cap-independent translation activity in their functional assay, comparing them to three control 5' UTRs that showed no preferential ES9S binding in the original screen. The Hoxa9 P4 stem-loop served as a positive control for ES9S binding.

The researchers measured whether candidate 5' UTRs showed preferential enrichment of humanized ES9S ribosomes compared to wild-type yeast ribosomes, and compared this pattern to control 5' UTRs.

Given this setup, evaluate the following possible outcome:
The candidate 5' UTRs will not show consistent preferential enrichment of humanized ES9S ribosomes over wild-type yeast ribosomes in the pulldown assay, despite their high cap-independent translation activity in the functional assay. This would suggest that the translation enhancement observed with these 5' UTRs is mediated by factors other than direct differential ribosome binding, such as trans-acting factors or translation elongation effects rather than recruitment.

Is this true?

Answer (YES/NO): NO